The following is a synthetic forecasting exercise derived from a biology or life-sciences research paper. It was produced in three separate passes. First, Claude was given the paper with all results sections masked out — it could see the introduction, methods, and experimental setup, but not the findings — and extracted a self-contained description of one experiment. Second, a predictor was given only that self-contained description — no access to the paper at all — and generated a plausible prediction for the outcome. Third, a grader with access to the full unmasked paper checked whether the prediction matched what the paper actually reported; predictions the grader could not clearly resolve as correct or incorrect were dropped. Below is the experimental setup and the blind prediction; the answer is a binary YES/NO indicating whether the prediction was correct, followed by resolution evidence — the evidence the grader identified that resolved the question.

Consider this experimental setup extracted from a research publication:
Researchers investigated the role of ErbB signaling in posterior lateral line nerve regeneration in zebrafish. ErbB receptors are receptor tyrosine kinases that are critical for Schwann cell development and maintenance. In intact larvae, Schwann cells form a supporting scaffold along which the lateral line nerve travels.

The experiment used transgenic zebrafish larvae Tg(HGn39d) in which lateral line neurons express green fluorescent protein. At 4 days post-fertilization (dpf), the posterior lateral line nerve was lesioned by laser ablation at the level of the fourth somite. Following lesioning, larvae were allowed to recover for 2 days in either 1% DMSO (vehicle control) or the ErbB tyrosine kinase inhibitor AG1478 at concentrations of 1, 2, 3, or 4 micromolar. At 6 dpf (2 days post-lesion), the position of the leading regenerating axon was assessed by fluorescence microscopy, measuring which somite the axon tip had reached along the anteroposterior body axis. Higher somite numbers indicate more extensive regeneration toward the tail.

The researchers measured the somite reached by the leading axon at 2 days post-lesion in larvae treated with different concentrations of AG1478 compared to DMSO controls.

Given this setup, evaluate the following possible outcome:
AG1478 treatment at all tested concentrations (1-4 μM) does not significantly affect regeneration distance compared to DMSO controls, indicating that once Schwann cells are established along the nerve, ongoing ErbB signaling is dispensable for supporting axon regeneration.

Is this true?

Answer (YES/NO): NO